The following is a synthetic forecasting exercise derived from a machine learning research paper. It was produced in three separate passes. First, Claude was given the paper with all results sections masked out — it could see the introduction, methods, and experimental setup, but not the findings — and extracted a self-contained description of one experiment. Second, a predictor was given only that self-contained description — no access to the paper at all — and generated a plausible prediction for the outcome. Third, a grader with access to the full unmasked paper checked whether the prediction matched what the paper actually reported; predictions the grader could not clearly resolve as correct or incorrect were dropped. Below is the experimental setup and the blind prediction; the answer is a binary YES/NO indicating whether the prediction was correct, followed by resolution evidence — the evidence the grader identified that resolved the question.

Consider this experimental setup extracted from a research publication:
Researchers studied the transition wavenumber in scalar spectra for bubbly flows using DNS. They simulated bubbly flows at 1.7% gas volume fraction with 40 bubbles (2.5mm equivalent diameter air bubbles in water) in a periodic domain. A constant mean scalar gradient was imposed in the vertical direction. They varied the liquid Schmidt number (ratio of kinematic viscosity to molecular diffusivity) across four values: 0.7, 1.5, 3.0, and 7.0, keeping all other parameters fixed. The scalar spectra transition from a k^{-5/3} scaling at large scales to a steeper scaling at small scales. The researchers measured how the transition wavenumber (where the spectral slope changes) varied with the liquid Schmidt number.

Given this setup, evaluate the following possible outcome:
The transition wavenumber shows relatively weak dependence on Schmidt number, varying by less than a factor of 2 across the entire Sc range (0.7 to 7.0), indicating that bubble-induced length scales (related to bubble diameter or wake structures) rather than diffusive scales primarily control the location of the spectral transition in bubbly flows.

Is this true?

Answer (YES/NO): NO